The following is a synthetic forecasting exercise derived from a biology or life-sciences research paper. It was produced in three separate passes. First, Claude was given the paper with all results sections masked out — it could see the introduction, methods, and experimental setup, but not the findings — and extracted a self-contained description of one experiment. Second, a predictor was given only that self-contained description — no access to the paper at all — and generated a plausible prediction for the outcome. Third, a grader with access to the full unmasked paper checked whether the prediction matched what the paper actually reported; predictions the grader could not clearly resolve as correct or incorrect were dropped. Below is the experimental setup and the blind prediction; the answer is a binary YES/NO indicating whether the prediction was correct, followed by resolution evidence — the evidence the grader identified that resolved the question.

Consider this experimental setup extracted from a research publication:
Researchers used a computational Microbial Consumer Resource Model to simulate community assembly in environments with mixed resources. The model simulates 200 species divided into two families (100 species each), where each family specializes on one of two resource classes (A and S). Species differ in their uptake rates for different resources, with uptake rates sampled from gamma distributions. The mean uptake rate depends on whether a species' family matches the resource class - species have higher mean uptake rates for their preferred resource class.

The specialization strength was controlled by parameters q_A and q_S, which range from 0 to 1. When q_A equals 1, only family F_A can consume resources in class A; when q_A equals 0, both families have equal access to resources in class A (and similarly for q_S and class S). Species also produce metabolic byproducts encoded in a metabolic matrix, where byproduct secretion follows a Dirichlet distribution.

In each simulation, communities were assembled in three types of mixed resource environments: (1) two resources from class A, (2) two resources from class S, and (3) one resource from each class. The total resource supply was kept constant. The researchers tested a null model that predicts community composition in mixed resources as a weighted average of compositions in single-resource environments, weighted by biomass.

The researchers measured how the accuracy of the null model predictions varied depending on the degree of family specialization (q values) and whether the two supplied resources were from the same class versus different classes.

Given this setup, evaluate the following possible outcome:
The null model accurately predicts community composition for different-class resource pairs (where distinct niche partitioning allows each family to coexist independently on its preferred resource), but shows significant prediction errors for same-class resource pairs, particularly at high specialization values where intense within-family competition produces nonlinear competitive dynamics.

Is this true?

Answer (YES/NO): NO